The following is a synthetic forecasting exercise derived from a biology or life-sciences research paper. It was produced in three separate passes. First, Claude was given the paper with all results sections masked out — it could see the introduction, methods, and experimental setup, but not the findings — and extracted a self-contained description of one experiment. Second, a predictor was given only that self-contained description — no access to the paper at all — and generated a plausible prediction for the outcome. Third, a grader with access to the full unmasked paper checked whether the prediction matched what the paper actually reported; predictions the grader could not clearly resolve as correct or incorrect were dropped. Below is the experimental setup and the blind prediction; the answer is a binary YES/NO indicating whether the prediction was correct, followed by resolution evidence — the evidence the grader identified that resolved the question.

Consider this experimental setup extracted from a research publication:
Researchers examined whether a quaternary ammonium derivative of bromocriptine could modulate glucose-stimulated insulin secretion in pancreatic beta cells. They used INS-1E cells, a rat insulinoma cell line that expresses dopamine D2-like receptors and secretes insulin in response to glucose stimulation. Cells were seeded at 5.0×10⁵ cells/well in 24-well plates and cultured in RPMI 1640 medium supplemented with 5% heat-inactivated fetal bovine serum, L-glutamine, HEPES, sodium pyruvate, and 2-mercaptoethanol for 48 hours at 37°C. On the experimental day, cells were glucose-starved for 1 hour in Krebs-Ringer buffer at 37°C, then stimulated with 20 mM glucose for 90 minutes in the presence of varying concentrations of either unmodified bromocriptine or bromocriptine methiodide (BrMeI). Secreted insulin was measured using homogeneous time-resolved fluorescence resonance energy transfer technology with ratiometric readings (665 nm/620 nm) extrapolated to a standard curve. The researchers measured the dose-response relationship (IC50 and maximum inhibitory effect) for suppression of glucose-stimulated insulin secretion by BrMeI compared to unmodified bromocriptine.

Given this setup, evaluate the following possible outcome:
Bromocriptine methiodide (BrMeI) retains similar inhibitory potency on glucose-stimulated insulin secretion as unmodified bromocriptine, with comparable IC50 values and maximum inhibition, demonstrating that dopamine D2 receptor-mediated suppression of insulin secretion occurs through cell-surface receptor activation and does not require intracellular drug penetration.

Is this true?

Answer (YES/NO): NO